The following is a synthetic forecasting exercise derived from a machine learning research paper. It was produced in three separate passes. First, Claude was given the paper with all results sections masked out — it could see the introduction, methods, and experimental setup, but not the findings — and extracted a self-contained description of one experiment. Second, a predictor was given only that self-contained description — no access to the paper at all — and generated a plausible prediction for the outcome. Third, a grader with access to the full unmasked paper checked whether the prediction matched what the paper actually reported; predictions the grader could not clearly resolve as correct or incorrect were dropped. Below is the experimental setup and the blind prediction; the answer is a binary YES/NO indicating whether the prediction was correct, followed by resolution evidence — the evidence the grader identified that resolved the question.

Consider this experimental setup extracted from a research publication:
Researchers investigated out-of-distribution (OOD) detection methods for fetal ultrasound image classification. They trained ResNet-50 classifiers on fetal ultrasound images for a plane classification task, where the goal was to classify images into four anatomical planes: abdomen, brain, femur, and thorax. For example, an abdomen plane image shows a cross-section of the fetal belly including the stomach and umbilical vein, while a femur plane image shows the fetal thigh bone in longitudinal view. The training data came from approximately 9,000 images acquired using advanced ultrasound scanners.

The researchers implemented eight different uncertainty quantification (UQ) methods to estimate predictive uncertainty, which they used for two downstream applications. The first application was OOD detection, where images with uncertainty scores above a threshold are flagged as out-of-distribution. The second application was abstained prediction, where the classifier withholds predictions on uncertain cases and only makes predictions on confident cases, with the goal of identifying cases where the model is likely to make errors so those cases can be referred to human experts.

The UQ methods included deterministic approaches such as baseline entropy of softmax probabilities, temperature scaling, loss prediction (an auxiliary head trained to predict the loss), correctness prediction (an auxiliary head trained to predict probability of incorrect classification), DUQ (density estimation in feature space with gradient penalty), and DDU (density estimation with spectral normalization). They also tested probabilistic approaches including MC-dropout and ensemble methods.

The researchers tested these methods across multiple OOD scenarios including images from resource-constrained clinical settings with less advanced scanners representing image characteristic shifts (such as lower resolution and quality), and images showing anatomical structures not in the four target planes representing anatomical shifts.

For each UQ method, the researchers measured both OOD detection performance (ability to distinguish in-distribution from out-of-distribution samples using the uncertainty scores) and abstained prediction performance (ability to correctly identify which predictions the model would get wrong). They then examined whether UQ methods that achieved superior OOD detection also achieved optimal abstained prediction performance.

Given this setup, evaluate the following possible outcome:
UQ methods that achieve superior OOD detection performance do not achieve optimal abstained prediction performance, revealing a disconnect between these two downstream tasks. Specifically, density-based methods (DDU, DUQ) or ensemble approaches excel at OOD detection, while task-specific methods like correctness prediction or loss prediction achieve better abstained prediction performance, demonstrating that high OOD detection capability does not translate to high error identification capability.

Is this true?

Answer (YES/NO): NO